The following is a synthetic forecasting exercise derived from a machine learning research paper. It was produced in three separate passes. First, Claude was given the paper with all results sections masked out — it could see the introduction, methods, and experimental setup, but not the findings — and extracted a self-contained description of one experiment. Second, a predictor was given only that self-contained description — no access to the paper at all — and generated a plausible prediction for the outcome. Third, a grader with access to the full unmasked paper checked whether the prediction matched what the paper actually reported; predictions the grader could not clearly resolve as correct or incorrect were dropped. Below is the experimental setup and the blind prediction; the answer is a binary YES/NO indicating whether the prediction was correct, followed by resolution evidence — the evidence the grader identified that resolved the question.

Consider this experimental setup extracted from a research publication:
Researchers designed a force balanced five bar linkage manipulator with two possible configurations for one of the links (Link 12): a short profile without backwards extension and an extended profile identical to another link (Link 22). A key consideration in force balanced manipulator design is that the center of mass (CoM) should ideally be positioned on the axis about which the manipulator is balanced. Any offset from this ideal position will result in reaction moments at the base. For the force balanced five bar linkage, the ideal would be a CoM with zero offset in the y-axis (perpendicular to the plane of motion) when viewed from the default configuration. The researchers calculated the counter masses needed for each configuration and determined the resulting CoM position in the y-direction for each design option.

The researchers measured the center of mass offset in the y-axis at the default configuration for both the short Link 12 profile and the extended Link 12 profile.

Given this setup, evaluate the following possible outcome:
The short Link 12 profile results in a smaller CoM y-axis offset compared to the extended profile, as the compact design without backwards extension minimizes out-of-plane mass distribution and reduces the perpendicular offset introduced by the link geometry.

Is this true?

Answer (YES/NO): NO